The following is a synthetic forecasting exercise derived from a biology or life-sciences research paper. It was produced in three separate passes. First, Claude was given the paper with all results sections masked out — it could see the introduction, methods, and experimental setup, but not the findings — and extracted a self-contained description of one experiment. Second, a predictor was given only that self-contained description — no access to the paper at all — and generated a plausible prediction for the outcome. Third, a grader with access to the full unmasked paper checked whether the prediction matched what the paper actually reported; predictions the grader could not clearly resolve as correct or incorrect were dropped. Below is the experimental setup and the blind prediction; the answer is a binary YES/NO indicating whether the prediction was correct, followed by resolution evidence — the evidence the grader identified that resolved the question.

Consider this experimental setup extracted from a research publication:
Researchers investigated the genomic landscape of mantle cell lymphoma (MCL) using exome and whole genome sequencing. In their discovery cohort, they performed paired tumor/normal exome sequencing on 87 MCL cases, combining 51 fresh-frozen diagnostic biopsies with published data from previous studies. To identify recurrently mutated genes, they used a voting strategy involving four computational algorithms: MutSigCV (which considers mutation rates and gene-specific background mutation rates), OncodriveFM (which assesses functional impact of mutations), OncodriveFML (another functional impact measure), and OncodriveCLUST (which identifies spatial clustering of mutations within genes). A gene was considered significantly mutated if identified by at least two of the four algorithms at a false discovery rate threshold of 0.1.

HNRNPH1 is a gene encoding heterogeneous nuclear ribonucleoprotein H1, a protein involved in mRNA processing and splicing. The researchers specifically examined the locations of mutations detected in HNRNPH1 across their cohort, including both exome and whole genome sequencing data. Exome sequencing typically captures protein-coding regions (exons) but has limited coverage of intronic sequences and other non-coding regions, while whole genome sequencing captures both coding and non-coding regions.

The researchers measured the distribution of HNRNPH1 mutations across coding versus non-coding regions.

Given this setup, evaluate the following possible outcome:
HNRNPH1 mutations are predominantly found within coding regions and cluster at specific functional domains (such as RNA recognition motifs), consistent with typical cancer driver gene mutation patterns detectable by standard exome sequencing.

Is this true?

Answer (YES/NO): NO